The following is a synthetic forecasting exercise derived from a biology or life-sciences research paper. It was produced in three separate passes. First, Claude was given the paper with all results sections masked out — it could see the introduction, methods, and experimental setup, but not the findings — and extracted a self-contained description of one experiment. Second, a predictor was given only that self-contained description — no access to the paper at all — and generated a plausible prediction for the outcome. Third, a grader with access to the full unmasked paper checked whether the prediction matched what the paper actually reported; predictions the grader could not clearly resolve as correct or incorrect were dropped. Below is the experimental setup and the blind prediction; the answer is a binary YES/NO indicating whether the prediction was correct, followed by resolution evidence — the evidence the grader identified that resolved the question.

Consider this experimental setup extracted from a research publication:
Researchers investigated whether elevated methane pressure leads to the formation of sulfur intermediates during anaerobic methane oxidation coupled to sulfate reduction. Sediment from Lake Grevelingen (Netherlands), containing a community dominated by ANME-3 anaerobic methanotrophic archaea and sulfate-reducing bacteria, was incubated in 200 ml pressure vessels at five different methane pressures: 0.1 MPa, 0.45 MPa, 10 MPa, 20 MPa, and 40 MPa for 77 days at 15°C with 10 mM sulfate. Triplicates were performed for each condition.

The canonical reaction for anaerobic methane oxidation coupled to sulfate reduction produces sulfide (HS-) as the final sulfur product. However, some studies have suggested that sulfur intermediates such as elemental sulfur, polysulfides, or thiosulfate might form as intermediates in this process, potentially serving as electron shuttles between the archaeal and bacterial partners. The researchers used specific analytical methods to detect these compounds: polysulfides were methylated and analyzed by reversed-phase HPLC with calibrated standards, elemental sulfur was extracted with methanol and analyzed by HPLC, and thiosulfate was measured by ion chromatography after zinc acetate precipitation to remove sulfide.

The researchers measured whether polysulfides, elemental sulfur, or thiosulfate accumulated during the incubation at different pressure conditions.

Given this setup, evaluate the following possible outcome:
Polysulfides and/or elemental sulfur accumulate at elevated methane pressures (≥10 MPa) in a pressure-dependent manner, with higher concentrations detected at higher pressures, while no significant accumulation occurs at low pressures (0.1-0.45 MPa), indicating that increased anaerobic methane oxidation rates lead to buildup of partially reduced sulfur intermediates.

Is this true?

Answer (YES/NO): NO